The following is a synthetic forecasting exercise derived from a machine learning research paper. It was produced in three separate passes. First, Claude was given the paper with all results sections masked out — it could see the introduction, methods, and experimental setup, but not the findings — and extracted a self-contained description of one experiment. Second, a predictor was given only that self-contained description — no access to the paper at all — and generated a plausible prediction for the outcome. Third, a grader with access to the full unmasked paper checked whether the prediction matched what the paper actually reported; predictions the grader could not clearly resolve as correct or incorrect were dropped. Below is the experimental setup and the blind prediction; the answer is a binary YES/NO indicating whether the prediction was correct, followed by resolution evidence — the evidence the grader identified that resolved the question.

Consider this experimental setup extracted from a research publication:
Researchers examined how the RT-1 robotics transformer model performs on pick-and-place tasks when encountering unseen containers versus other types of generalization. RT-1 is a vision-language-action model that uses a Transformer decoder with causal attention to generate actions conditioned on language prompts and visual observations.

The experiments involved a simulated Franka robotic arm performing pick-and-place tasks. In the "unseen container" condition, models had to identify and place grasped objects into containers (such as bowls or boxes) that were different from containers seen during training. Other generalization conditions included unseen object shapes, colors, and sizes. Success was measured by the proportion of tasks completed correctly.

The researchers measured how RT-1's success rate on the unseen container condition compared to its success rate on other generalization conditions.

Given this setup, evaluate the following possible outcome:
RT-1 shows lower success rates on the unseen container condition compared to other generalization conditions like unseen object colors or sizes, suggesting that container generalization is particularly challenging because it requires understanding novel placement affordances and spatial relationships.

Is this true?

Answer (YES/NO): YES